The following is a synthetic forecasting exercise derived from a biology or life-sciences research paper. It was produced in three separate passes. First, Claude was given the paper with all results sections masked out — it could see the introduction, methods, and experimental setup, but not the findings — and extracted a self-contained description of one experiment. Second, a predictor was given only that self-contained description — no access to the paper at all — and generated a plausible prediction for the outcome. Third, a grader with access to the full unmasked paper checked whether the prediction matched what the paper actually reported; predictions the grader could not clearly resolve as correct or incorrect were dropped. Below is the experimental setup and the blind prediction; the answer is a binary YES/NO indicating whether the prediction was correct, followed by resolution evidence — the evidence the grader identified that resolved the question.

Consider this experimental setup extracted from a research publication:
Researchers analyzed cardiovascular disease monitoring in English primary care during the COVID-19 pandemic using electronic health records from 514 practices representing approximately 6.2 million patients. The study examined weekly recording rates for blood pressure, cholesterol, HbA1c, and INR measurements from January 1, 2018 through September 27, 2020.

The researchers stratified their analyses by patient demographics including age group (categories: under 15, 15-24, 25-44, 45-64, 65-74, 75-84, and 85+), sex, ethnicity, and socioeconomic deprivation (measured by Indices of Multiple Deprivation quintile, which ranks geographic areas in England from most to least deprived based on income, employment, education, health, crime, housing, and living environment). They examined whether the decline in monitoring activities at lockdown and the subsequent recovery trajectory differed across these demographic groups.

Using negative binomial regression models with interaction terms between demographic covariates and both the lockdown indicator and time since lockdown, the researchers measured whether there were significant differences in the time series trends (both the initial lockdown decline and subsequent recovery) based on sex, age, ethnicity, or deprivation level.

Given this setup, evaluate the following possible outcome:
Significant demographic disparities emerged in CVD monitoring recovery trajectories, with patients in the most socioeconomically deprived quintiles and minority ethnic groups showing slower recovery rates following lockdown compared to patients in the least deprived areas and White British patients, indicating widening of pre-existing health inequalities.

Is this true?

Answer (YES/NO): NO